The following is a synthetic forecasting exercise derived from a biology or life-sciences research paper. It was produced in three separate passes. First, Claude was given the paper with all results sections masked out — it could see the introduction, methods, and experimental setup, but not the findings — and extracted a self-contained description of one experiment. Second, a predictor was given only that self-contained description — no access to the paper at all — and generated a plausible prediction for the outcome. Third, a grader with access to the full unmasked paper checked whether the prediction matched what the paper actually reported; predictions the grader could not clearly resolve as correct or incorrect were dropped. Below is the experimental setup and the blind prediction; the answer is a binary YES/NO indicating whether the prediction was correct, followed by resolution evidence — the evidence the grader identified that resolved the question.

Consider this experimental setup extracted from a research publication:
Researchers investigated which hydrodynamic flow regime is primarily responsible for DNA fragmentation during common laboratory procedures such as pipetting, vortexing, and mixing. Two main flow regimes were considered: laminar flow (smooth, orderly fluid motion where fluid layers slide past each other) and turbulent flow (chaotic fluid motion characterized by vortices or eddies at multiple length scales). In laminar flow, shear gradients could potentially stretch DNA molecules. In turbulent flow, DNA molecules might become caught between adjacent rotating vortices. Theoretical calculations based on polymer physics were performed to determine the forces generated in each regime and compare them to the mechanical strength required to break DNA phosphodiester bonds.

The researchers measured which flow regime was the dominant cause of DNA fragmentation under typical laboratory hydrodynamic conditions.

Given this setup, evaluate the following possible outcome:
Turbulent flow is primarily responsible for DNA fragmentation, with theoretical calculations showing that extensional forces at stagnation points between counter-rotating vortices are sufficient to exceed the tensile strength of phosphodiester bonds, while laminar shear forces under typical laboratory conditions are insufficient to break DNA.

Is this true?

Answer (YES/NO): YES